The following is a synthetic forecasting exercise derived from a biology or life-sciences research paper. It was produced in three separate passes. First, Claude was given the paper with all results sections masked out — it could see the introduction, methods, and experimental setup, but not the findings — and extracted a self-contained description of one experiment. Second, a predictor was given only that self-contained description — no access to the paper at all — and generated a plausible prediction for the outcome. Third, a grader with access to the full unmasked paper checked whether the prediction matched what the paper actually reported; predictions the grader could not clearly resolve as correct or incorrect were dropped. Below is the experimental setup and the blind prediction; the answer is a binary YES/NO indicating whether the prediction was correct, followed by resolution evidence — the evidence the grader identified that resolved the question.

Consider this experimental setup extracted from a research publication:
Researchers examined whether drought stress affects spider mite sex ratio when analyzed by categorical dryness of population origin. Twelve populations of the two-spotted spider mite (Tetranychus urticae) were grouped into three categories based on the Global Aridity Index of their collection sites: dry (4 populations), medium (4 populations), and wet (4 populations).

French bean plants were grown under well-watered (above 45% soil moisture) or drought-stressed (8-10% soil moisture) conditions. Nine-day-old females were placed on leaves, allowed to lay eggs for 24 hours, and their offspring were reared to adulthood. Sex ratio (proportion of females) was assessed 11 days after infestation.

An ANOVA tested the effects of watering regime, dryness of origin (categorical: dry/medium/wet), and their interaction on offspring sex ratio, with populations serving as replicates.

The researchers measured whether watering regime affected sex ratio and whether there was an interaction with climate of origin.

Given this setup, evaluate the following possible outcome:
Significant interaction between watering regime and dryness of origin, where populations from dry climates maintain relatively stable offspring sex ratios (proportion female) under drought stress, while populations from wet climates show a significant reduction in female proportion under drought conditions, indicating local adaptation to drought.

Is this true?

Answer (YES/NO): NO